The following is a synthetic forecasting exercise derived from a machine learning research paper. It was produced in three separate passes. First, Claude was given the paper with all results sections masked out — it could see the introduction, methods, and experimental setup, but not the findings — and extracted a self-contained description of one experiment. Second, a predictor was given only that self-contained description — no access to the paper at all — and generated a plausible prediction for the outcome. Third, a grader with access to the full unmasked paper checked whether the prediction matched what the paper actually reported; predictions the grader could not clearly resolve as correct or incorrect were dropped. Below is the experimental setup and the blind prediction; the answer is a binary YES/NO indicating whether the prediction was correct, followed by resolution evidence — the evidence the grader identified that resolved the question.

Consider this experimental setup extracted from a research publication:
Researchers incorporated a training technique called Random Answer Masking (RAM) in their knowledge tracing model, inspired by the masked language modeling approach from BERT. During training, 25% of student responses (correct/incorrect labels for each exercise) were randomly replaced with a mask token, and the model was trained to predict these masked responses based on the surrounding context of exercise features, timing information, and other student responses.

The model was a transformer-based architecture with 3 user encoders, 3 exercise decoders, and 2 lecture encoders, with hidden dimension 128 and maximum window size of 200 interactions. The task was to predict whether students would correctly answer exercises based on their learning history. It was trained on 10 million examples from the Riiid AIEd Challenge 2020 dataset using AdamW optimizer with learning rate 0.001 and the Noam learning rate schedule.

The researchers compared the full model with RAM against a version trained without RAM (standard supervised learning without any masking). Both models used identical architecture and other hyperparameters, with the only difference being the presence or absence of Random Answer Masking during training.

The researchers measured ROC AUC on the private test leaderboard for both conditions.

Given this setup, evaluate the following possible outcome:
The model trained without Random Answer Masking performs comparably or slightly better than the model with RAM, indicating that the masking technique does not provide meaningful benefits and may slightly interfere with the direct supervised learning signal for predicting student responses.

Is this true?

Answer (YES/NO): NO